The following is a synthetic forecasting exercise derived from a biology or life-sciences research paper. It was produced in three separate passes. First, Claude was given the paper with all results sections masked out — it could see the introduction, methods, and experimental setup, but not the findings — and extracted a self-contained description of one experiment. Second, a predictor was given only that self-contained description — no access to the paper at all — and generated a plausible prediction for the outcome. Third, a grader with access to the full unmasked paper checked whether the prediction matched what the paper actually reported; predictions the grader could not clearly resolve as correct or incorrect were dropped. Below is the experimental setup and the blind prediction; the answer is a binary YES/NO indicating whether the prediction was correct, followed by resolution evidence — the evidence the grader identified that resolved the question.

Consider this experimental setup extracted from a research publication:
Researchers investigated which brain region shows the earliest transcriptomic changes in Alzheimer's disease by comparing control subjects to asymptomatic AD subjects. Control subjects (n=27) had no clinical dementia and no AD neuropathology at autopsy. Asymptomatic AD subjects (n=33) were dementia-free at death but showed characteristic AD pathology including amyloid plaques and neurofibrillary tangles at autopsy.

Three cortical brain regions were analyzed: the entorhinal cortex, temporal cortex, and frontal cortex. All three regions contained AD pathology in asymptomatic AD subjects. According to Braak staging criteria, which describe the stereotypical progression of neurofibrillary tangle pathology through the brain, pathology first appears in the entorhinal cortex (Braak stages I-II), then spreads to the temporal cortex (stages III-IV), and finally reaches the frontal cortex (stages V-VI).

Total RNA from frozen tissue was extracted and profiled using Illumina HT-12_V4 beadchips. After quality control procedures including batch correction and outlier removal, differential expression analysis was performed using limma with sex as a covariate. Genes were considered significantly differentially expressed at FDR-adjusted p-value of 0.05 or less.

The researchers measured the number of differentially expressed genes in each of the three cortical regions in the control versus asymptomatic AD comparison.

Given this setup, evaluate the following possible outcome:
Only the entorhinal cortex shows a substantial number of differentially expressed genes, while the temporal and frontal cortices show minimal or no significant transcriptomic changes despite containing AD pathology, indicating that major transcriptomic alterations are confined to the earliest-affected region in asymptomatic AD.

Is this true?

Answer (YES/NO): NO